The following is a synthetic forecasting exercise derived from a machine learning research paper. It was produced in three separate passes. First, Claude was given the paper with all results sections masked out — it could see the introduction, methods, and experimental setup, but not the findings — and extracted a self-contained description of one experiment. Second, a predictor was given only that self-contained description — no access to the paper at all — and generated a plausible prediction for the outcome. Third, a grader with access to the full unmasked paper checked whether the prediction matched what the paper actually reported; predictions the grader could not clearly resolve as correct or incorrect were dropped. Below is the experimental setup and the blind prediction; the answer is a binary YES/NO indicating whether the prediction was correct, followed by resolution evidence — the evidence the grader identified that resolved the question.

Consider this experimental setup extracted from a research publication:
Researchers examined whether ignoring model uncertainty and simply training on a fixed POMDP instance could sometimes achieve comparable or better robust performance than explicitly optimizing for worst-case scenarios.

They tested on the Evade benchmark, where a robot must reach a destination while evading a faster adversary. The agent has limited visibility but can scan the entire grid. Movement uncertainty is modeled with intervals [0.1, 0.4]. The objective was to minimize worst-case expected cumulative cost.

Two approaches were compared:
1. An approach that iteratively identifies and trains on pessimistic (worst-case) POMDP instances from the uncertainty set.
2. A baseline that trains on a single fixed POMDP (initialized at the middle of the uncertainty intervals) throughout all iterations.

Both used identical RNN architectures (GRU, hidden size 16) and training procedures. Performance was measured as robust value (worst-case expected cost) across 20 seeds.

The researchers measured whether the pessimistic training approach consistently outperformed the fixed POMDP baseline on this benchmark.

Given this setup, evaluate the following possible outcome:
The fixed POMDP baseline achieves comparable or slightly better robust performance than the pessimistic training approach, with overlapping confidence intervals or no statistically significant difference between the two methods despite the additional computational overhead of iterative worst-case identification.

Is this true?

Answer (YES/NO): YES